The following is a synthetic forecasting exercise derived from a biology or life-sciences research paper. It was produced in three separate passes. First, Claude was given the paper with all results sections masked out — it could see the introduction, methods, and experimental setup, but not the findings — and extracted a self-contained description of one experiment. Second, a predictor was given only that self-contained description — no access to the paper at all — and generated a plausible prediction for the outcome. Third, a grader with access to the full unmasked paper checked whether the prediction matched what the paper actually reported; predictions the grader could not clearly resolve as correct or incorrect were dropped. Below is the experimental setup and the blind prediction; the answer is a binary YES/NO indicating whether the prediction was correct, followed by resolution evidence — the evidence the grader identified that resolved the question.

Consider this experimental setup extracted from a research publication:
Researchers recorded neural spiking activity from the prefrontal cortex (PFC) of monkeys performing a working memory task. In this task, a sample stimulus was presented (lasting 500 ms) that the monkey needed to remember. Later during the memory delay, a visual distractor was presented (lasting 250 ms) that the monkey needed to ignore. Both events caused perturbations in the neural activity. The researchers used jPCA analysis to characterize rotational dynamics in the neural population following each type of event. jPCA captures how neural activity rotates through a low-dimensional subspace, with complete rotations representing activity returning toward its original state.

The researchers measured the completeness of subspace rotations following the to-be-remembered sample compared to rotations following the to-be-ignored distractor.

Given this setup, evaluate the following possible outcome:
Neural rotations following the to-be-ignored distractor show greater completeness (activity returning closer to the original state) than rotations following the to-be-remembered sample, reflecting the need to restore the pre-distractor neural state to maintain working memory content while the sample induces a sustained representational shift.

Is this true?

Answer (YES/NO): YES